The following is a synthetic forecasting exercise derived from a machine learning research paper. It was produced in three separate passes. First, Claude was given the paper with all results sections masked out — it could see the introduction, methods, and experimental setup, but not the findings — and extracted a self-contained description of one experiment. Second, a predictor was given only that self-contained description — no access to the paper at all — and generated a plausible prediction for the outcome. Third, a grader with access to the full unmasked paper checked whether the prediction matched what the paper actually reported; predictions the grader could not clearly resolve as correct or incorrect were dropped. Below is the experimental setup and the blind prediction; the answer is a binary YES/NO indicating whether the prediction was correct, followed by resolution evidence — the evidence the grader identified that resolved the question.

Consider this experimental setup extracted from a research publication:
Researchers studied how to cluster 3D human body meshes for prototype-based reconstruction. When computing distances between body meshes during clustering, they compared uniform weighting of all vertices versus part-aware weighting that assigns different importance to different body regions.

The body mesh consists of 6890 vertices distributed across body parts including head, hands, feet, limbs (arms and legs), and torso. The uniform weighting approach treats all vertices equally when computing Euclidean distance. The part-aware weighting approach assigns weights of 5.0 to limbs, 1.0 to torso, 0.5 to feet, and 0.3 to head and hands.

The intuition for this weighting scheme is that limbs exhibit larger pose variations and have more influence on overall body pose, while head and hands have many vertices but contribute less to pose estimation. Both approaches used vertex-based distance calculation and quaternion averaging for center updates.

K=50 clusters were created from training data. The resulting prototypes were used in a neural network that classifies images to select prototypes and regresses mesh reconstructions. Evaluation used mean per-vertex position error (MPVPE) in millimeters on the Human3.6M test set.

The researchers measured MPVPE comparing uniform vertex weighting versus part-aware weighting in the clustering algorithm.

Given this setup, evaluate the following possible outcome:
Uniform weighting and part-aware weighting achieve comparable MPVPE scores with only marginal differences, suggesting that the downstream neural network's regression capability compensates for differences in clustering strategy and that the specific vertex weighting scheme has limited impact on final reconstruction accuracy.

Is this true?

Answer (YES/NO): NO